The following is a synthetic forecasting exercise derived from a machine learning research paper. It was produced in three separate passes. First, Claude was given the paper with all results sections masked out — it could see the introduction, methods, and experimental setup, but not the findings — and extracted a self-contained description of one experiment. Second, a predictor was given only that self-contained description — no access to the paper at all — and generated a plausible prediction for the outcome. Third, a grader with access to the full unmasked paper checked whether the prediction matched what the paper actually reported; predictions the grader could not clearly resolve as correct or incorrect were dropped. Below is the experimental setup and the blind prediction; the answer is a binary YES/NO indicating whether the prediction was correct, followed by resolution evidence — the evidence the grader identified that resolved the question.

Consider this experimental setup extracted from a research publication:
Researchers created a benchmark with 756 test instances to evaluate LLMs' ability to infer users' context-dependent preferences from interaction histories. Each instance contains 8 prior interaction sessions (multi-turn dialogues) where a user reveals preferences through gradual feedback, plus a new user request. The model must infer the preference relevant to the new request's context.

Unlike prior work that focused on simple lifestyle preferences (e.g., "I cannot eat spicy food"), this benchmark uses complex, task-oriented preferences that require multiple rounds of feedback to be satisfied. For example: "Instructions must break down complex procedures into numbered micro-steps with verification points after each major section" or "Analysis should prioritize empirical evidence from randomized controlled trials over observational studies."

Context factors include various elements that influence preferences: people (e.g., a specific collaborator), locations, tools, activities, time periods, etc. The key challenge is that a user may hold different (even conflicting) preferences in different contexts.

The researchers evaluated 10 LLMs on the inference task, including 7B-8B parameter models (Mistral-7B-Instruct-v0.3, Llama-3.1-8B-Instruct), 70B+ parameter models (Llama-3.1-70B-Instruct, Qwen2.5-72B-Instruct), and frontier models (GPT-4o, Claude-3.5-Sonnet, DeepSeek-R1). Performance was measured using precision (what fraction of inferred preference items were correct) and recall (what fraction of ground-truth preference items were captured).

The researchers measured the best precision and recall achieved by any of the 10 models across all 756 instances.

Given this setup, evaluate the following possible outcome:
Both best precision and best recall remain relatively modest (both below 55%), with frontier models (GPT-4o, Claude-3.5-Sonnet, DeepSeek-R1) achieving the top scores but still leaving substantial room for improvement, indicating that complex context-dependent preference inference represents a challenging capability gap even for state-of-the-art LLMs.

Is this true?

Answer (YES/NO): NO